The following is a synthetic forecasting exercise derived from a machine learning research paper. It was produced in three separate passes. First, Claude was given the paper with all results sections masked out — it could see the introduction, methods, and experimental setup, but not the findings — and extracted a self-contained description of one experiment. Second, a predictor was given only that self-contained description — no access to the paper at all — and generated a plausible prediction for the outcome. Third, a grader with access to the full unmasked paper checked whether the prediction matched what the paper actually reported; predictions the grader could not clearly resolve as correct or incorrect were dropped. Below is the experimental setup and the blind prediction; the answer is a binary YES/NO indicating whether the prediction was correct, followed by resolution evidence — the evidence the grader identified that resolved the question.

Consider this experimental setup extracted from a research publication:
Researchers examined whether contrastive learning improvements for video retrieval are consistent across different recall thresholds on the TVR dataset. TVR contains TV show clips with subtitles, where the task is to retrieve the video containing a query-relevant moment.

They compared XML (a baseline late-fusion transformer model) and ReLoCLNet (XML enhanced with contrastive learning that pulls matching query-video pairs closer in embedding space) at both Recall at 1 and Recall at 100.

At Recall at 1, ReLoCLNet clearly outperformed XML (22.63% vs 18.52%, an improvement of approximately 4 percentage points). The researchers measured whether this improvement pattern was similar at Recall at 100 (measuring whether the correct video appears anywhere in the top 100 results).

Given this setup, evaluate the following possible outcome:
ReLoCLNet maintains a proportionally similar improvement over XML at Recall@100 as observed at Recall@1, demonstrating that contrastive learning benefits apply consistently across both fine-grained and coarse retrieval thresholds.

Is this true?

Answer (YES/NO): NO